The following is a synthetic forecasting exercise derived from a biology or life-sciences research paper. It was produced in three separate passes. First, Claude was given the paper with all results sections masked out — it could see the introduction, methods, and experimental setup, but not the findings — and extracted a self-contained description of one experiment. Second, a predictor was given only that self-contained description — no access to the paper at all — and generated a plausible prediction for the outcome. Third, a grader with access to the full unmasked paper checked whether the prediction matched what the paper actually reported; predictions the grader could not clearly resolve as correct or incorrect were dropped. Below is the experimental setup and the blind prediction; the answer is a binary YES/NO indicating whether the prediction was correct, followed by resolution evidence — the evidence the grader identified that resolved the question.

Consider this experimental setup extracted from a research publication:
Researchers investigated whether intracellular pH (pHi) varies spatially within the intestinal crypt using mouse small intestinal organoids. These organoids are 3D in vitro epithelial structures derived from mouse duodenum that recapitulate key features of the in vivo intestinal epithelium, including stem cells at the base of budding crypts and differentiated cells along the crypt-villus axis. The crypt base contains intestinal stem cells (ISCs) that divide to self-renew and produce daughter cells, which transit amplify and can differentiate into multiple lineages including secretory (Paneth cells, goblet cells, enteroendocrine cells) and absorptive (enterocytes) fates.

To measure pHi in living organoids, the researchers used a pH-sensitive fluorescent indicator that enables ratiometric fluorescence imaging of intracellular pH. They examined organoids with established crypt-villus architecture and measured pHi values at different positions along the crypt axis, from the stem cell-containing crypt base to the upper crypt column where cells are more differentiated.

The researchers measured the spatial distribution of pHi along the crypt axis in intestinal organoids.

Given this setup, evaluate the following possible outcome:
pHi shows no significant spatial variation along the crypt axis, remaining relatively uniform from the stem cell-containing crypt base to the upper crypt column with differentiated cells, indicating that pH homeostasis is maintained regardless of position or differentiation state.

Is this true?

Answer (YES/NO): NO